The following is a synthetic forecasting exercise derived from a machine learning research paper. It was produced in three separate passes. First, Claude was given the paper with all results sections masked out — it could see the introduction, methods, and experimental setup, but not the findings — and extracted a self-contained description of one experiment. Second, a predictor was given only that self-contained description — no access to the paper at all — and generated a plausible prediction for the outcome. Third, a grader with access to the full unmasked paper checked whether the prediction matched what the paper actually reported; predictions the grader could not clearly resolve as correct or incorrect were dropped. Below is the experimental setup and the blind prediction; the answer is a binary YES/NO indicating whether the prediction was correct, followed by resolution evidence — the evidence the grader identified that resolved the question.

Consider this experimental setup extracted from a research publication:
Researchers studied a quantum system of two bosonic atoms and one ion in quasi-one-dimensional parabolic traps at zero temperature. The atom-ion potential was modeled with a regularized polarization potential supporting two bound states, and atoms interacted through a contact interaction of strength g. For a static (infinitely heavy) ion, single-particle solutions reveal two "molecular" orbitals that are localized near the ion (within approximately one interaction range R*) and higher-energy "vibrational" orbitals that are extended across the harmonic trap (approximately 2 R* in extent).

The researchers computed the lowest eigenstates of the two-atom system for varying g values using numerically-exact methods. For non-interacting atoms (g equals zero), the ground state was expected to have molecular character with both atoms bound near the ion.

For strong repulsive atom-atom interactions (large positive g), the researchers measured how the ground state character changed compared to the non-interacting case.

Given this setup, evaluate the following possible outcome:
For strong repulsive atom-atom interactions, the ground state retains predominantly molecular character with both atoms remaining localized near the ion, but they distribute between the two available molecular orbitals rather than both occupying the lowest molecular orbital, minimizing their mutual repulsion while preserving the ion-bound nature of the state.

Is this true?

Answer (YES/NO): YES